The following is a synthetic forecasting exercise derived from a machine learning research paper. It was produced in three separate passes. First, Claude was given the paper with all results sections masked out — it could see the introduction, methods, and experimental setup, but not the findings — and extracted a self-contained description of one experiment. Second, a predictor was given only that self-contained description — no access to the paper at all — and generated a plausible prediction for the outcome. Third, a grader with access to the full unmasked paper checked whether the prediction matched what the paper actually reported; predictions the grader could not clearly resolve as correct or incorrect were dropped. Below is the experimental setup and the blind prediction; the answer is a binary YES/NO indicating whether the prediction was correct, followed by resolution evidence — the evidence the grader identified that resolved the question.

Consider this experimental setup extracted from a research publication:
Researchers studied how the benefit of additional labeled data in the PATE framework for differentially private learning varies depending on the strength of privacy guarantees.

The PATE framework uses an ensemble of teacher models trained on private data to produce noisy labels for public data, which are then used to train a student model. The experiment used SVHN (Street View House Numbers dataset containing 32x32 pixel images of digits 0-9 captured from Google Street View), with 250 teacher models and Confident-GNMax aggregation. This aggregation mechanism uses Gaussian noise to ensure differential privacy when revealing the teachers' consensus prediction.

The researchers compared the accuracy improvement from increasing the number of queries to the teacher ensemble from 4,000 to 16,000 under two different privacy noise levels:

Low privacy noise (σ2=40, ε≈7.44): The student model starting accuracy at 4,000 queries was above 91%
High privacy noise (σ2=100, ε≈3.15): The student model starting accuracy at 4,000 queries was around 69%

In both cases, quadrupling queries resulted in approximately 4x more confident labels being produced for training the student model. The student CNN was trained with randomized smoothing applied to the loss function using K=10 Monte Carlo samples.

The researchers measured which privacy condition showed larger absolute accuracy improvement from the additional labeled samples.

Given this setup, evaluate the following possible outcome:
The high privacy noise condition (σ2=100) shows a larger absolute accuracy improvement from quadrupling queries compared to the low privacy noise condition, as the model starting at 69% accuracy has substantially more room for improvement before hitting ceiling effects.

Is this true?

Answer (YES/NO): YES